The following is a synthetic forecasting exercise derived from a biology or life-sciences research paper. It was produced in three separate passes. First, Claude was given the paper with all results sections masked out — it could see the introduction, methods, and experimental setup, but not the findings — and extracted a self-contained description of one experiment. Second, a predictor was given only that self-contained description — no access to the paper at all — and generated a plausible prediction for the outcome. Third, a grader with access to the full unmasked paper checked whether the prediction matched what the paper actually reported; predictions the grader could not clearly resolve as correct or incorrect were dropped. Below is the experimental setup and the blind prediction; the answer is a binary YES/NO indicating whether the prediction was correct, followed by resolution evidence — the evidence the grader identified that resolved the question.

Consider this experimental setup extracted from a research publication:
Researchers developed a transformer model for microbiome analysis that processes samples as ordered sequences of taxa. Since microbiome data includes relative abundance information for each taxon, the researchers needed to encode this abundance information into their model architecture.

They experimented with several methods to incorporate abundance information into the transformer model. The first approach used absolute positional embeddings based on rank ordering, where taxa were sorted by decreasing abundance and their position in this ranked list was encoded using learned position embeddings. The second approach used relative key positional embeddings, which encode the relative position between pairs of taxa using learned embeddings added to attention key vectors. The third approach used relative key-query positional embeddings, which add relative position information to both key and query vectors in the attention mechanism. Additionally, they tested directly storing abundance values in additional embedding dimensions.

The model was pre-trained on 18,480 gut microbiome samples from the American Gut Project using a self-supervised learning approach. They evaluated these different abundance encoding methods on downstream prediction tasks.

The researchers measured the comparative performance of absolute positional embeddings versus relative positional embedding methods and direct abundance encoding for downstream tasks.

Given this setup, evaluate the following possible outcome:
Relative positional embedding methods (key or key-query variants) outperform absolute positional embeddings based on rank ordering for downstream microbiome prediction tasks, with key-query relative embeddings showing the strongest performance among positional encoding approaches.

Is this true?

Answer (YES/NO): NO